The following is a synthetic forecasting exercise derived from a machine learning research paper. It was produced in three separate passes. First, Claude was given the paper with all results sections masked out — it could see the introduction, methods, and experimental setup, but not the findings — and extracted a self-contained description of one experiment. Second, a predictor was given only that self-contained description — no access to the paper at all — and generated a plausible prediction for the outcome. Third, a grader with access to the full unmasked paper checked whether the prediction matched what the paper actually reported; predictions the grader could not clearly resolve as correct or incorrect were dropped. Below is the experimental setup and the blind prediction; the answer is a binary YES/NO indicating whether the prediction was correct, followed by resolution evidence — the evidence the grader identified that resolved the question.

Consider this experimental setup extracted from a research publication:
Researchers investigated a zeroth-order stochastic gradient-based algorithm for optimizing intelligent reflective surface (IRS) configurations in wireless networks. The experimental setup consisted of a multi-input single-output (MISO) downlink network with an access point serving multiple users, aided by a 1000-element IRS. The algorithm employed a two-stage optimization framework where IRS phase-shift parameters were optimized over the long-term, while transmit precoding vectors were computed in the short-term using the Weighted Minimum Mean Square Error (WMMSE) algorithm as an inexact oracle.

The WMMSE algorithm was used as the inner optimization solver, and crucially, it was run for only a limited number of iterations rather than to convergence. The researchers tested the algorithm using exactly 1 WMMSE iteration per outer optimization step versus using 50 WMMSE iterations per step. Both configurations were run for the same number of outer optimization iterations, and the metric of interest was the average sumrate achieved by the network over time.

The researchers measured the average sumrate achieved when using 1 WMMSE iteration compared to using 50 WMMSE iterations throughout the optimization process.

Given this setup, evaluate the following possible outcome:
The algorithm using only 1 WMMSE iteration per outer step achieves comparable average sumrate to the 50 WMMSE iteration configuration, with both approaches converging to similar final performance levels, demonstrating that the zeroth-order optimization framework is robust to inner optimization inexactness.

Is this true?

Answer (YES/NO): NO